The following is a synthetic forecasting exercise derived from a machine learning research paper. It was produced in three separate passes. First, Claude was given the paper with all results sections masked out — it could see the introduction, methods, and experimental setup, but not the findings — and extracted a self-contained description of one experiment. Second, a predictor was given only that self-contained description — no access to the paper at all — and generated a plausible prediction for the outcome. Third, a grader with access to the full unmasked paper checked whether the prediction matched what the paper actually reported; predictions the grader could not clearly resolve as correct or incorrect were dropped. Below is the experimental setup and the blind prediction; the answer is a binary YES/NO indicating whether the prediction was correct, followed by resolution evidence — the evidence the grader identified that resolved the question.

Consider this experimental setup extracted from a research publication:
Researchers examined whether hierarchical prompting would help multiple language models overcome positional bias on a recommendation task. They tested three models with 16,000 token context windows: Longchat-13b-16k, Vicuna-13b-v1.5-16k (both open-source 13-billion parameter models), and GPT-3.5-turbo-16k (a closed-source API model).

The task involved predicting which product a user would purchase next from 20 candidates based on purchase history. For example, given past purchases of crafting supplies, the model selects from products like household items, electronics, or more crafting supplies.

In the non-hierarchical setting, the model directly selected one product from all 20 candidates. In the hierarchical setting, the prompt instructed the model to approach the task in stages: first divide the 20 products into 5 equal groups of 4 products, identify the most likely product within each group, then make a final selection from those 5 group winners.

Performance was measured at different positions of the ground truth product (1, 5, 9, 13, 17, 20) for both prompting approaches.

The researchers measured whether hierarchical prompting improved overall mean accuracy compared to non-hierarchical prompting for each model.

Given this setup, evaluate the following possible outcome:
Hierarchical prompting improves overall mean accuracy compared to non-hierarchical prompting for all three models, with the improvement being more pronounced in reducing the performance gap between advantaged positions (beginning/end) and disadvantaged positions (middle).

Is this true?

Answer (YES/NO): NO